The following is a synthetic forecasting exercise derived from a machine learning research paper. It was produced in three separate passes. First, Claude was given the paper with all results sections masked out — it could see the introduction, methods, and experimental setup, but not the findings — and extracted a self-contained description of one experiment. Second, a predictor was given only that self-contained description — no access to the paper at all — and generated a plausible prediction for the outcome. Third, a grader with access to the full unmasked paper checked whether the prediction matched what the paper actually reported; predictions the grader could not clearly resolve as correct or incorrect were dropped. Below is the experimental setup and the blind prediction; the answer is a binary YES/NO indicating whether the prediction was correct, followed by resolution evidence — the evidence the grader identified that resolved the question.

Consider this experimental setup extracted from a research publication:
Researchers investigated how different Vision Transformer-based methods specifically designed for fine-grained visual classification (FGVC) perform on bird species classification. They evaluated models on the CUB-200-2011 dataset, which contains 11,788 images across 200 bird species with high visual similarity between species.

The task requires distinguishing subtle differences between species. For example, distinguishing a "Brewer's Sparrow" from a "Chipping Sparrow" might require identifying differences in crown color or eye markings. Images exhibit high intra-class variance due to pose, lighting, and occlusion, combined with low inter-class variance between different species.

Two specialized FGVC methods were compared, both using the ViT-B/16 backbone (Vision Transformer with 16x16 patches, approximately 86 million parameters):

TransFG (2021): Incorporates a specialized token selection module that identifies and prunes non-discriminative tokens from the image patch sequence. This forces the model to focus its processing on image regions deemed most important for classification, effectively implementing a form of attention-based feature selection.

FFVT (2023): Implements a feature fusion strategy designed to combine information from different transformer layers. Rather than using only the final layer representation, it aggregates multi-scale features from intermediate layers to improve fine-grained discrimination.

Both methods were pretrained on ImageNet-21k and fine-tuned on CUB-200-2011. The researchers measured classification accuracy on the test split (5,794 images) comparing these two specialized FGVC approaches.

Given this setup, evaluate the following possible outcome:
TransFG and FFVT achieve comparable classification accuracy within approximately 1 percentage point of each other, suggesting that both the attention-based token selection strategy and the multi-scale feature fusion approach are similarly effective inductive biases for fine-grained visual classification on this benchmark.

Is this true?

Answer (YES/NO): YES